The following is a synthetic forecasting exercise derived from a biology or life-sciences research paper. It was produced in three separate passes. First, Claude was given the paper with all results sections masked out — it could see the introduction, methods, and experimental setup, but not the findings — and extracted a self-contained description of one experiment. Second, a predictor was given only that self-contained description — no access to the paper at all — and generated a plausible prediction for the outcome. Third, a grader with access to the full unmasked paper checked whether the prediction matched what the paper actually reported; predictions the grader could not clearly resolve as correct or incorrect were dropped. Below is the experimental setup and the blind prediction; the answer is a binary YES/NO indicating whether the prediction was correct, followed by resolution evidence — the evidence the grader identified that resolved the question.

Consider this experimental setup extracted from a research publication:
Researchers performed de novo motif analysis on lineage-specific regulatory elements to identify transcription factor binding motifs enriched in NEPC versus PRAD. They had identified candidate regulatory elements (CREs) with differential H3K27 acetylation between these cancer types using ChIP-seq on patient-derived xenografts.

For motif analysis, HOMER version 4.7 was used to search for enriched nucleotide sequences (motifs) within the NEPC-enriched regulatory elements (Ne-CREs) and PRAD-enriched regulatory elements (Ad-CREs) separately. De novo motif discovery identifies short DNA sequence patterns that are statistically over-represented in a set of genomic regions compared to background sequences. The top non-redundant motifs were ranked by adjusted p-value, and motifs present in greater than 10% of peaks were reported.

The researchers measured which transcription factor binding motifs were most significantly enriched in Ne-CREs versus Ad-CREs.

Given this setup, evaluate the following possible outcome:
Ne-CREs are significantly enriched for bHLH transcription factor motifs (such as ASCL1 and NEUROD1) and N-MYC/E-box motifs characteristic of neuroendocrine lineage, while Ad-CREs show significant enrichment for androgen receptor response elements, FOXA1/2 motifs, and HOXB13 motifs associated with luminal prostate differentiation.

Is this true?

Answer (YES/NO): NO